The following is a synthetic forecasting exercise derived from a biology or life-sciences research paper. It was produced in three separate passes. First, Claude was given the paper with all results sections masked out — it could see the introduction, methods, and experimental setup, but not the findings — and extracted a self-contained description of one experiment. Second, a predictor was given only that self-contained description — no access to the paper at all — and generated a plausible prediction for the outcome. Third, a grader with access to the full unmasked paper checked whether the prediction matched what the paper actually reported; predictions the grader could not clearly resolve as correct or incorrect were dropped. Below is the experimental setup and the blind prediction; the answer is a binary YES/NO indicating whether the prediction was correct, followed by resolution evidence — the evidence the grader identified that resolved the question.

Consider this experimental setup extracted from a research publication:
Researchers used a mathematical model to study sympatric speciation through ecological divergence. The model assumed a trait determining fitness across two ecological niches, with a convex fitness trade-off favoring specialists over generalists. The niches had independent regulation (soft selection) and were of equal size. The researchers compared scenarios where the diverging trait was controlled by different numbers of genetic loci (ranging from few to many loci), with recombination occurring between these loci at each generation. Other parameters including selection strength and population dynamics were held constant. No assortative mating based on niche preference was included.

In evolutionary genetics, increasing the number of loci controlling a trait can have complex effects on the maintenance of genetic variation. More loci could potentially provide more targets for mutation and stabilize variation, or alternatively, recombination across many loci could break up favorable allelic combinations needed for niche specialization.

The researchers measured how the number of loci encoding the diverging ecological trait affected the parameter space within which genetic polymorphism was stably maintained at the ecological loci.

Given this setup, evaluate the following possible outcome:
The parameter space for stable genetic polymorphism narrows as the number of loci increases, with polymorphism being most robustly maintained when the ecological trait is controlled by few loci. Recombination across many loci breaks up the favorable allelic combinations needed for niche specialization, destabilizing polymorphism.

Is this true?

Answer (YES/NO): YES